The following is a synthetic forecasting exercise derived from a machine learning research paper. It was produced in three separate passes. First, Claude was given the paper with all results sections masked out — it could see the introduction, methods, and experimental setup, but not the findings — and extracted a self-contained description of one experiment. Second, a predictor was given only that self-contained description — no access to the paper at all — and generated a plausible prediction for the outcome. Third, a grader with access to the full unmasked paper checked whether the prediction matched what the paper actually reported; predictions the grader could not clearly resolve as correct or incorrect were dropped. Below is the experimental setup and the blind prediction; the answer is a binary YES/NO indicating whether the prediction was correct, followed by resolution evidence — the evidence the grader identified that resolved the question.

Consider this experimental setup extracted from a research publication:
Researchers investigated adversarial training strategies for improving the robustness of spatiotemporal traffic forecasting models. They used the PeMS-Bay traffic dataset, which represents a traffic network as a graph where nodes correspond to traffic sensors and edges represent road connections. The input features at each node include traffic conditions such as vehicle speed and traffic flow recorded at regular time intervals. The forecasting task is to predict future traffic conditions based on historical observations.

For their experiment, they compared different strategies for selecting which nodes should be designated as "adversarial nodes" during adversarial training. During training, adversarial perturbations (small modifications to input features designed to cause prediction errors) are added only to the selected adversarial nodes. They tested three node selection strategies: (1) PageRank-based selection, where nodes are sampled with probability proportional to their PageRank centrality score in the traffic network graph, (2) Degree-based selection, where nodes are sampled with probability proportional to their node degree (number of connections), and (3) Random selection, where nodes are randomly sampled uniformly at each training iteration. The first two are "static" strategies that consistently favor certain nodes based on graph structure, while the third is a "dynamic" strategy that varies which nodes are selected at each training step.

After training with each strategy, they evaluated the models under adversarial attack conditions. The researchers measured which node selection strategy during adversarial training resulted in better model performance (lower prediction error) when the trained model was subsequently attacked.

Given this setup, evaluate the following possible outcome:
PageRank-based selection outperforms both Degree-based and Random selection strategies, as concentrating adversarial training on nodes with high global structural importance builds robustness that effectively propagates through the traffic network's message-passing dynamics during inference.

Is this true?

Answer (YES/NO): NO